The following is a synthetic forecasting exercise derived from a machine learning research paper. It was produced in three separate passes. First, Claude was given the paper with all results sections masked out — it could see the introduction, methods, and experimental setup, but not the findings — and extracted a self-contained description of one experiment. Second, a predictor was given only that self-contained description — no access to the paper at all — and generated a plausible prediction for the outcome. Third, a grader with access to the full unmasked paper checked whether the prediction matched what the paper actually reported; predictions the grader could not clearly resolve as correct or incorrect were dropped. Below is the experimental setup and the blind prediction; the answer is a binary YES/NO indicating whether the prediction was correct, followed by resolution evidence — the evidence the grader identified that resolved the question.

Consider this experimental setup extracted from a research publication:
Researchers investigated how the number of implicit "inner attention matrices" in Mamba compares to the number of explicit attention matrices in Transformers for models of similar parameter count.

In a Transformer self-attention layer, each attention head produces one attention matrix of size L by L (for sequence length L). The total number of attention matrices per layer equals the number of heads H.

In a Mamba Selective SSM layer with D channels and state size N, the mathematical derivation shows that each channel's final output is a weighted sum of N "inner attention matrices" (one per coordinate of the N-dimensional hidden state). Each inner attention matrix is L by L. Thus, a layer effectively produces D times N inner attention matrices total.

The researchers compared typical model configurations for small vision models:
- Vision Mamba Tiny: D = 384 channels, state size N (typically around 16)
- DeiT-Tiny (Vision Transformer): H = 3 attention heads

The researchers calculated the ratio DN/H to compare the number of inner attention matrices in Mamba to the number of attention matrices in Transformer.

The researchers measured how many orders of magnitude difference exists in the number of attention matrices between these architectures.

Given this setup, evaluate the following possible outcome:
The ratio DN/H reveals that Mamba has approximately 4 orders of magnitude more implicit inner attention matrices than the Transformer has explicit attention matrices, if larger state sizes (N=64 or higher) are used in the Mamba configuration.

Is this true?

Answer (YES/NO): NO